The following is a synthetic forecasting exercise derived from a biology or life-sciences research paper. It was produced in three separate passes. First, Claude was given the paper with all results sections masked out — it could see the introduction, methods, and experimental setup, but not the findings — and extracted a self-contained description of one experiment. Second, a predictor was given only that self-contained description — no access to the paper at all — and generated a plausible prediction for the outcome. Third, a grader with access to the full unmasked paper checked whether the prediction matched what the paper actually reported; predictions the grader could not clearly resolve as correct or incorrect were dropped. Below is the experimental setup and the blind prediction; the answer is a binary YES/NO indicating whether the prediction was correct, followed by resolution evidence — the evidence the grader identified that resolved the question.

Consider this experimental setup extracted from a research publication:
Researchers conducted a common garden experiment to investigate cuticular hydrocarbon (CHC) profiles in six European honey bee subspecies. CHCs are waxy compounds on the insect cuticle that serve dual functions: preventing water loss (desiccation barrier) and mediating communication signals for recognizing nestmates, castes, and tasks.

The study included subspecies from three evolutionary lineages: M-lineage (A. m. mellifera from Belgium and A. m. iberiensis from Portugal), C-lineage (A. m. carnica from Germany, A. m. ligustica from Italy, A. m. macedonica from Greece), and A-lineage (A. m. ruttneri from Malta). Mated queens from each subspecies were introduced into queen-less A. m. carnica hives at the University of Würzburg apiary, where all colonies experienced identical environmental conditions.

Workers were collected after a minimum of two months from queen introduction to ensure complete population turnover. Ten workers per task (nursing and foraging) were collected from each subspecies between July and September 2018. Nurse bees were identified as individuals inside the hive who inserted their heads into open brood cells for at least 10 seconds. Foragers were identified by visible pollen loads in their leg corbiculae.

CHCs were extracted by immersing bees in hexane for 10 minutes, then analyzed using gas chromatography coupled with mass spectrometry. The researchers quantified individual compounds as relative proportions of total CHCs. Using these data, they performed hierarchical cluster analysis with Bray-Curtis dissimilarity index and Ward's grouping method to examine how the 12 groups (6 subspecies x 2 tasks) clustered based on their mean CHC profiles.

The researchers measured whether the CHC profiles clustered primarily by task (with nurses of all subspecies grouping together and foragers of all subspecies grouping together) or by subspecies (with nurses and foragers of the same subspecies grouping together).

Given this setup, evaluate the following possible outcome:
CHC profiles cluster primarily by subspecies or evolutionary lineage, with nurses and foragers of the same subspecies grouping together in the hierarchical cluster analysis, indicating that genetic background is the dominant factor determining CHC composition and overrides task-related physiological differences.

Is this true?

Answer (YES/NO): NO